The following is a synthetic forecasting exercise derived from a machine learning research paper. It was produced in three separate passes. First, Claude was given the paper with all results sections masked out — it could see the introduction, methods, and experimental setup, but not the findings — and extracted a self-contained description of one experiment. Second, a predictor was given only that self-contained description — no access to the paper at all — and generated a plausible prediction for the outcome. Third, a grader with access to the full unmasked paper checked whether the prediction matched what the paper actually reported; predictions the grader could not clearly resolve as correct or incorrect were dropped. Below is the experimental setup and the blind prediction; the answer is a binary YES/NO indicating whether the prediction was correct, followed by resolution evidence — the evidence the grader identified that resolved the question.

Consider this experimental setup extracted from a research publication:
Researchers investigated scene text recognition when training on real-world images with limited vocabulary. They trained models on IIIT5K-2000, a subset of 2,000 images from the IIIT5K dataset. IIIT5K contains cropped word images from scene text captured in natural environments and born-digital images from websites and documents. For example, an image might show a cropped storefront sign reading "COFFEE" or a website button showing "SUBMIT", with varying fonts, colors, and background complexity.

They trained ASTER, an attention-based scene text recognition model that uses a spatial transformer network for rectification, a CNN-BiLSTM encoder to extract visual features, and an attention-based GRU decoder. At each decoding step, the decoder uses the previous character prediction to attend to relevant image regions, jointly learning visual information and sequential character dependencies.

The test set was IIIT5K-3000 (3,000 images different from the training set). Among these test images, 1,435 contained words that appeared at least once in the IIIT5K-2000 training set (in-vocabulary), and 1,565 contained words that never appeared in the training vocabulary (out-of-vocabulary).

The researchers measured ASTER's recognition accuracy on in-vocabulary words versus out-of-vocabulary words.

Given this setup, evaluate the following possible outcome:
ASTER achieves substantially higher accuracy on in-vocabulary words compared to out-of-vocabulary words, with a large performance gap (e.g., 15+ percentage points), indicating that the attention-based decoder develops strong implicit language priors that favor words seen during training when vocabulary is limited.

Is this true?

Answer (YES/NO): YES